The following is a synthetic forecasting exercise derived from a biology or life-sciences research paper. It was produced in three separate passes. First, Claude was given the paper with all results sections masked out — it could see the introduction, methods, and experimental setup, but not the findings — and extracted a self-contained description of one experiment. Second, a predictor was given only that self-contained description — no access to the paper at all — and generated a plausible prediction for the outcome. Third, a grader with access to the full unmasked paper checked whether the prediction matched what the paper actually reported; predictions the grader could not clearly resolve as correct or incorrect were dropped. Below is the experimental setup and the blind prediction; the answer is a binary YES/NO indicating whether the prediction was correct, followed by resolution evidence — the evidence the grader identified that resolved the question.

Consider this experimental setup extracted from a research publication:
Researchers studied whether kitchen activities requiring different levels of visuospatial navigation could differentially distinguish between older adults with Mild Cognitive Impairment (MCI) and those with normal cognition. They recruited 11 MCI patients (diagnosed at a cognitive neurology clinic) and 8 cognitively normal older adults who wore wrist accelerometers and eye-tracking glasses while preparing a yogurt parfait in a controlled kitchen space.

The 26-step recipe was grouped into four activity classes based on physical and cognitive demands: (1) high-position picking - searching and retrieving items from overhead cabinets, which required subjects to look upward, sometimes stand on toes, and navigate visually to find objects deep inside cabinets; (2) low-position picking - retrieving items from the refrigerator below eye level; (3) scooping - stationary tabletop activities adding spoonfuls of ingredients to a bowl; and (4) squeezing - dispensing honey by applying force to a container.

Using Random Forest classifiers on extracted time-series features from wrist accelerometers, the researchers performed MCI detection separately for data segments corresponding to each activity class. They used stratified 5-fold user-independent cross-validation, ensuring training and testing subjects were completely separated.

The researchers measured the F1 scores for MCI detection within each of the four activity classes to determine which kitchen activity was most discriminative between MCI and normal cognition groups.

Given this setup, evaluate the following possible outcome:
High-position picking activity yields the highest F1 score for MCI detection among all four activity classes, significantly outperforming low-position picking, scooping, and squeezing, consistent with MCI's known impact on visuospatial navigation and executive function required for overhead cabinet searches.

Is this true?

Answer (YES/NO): NO